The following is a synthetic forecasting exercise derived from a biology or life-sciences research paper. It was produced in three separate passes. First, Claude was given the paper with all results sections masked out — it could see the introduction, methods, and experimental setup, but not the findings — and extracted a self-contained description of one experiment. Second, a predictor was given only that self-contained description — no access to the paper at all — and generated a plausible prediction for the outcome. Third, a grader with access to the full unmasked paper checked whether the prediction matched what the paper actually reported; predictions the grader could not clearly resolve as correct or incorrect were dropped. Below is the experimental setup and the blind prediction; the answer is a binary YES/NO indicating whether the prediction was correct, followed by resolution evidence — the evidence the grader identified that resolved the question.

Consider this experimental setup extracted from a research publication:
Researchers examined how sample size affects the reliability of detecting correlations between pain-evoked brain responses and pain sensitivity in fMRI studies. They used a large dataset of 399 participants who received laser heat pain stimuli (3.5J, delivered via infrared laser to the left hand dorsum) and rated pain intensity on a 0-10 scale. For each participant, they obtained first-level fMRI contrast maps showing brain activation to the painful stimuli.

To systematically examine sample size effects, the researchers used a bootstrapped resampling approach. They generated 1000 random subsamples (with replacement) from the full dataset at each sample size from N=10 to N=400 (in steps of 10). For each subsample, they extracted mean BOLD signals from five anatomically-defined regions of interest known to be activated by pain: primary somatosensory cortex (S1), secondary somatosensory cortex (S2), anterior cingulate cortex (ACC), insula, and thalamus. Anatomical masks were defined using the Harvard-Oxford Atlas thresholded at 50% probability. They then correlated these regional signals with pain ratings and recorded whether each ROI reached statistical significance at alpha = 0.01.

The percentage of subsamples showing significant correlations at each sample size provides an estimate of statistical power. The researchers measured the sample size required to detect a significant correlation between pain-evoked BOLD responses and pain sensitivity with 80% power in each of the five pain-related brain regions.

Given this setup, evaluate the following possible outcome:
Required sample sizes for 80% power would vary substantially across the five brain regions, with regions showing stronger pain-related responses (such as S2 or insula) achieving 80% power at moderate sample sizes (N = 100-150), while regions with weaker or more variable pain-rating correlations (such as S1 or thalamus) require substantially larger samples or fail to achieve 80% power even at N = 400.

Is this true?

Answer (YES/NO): NO